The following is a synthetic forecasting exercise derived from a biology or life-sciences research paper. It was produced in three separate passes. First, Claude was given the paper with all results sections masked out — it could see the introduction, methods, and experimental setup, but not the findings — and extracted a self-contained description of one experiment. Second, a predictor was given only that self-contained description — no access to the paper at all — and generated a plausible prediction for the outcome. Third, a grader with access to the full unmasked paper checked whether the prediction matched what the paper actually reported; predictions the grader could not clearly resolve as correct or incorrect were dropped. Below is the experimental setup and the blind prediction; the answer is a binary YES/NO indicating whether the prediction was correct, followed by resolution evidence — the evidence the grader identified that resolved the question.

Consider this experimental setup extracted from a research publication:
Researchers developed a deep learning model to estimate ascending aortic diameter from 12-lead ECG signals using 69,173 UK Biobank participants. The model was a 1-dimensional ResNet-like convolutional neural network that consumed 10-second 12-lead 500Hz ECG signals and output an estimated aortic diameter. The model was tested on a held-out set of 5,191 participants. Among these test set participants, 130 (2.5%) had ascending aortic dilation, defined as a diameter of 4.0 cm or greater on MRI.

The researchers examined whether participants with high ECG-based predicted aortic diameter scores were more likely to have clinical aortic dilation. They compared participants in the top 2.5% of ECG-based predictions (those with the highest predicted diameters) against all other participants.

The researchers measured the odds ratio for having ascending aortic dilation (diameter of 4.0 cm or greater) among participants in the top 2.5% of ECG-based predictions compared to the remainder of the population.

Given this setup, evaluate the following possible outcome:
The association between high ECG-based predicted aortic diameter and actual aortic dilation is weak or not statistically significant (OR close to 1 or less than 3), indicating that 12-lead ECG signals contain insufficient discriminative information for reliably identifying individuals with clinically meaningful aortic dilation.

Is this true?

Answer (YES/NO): NO